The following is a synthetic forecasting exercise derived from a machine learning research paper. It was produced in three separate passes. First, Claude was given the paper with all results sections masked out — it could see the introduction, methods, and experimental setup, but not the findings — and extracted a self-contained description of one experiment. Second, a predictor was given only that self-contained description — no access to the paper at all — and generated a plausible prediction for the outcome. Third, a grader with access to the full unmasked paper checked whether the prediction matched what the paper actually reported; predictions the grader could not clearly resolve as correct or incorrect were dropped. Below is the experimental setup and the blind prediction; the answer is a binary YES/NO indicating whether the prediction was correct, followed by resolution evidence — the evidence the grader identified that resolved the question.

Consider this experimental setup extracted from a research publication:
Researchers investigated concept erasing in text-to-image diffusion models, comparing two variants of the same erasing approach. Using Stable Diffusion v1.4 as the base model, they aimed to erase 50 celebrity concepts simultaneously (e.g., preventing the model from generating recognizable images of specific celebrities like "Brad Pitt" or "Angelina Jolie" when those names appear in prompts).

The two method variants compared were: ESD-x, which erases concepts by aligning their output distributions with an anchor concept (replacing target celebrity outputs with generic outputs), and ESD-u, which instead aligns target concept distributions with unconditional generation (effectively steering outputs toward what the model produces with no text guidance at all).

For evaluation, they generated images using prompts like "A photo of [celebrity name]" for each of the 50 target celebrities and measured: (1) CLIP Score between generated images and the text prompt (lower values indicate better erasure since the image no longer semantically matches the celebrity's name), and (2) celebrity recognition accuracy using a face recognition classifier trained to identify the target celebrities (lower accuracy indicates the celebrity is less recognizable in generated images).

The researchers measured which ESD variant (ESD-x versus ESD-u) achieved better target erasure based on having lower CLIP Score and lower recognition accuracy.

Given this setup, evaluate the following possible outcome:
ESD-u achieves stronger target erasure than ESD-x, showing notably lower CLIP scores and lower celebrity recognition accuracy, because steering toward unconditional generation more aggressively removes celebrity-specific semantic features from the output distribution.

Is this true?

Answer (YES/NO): NO